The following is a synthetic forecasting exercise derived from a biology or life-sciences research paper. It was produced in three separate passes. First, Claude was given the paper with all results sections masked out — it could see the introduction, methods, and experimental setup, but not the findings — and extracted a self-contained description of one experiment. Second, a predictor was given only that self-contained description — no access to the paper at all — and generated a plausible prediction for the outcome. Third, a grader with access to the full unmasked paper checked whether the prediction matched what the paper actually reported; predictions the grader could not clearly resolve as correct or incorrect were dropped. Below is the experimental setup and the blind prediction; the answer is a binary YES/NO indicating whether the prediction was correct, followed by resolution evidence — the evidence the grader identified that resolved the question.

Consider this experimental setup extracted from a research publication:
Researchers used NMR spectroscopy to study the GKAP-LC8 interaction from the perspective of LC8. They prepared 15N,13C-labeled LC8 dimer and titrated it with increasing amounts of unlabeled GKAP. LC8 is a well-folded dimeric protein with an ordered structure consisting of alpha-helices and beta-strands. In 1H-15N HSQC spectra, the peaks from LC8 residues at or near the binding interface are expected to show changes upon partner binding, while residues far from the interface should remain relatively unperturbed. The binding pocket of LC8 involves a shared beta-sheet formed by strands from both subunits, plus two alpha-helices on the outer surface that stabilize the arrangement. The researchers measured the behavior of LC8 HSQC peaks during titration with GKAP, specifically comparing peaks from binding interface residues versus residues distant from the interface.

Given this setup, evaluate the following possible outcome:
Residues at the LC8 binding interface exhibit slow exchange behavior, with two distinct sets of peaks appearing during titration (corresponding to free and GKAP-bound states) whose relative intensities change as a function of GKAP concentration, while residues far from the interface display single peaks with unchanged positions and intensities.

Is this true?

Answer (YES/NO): NO